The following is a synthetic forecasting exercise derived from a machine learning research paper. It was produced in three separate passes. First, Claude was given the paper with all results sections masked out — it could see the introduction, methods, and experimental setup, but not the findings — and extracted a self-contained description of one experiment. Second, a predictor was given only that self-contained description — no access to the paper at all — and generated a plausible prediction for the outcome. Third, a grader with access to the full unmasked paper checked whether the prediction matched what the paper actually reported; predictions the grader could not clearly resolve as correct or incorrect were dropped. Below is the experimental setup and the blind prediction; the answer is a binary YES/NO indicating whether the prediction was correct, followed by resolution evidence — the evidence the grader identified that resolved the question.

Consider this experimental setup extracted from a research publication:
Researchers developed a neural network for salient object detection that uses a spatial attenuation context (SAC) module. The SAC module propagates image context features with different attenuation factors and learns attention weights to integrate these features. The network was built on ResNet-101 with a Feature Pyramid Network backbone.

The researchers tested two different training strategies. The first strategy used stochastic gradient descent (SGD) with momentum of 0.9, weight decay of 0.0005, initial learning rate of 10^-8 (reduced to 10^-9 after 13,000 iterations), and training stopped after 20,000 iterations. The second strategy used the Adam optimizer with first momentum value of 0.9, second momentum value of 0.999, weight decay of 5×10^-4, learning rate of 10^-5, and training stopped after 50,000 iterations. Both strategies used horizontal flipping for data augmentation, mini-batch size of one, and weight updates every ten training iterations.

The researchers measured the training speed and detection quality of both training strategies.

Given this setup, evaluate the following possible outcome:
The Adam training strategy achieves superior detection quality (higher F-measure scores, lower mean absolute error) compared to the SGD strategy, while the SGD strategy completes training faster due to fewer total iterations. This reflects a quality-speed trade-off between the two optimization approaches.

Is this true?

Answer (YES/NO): YES